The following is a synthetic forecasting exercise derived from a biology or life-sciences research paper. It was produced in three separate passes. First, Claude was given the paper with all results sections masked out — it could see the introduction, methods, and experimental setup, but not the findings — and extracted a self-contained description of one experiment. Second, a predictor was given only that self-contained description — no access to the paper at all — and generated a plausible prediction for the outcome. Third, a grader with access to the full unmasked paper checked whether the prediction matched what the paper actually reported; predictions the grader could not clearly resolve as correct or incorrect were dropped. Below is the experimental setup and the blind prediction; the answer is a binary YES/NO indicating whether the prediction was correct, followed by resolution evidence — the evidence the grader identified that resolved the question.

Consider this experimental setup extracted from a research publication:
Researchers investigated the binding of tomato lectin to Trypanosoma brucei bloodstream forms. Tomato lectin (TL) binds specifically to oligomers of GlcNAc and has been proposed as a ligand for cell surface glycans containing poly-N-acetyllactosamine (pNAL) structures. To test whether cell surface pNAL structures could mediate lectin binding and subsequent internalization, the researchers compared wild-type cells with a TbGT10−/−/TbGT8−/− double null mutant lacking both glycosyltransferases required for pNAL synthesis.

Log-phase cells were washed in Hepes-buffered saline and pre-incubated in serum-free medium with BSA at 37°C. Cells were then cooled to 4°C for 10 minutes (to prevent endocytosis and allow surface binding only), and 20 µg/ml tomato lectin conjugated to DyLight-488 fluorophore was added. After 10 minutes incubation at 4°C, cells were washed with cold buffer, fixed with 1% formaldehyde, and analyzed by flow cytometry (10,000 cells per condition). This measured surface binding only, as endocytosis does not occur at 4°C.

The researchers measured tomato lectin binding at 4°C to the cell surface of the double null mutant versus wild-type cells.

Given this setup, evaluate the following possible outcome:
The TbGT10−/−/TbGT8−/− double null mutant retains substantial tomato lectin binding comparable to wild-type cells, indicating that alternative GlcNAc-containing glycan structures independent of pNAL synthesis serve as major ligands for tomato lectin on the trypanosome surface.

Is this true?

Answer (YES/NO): NO